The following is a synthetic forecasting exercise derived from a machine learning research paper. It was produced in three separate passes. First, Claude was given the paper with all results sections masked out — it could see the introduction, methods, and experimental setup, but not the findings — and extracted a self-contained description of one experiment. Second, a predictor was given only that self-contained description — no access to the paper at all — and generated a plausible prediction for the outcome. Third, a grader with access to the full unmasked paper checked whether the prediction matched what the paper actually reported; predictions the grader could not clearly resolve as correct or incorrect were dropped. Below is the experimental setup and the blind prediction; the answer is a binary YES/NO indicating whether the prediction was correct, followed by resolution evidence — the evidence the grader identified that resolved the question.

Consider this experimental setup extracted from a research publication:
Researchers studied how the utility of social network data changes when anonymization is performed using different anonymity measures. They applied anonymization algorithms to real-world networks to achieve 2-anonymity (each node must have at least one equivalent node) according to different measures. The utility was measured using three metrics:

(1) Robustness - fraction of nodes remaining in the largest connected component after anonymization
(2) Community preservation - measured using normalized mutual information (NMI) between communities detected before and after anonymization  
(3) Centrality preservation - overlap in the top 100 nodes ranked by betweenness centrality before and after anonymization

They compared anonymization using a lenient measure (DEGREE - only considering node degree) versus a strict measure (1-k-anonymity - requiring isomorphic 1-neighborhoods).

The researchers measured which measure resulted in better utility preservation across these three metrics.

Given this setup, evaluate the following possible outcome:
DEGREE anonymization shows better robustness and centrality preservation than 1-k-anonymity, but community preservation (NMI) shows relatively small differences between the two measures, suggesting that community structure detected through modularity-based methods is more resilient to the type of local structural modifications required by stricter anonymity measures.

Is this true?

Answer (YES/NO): NO